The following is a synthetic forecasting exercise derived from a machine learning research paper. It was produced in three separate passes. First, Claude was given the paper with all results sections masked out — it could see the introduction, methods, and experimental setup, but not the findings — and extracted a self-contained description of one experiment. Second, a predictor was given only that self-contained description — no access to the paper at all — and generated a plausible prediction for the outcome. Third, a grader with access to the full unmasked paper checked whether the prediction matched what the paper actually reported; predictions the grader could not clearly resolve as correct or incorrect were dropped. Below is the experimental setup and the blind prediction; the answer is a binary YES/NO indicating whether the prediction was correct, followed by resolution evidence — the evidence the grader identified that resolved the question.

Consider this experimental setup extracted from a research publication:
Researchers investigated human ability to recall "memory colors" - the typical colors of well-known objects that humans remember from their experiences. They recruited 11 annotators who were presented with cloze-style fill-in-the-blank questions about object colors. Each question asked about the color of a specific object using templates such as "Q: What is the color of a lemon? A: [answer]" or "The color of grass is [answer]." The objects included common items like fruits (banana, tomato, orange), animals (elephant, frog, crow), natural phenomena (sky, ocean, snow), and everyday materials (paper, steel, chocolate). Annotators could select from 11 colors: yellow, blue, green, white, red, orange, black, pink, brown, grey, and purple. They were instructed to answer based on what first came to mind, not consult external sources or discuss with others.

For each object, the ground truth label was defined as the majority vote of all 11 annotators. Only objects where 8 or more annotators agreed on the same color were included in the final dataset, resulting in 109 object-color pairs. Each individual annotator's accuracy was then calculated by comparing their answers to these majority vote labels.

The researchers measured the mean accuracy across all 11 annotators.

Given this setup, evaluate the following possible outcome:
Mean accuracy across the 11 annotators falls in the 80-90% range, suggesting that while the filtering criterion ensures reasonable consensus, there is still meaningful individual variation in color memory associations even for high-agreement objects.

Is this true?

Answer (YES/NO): NO